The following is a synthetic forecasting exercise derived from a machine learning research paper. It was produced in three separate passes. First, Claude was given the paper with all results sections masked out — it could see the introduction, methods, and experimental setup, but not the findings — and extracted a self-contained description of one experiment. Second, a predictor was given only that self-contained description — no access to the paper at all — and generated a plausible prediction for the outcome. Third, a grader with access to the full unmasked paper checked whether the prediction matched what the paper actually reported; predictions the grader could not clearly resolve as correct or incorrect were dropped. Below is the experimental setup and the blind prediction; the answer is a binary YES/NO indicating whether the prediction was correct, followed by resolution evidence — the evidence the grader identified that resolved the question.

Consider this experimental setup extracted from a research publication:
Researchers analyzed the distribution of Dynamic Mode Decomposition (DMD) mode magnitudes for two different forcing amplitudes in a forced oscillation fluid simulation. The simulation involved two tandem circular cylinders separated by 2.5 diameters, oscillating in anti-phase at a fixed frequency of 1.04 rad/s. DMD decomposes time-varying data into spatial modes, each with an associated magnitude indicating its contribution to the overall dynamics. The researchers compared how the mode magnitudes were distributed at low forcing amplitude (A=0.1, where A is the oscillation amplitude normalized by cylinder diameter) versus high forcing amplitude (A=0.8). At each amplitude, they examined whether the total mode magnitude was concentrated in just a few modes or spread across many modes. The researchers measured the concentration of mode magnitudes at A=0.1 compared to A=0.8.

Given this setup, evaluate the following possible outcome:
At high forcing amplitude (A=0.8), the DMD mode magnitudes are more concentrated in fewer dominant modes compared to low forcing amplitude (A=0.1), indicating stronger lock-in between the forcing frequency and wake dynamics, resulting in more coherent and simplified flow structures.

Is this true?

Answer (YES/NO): NO